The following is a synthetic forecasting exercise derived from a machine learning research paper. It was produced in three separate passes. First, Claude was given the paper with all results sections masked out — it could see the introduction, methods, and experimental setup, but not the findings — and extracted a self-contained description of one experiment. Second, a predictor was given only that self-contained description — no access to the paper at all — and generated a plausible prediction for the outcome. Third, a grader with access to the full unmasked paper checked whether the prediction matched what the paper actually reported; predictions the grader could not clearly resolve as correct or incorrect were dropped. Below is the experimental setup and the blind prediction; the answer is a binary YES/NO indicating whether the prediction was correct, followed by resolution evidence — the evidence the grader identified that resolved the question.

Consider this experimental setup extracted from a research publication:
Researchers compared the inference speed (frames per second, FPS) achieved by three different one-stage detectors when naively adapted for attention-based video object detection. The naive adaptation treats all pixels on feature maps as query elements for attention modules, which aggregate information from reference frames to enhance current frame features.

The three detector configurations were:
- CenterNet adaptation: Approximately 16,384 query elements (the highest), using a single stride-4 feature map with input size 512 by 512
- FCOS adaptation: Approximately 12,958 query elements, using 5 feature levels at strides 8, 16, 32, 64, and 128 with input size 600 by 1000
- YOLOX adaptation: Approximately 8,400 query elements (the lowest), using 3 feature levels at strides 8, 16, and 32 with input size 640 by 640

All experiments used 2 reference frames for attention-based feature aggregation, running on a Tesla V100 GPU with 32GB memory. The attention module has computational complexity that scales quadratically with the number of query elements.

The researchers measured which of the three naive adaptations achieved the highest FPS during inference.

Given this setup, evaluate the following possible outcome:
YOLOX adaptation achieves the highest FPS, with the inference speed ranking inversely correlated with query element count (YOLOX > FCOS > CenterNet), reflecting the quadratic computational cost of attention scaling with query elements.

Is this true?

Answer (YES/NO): YES